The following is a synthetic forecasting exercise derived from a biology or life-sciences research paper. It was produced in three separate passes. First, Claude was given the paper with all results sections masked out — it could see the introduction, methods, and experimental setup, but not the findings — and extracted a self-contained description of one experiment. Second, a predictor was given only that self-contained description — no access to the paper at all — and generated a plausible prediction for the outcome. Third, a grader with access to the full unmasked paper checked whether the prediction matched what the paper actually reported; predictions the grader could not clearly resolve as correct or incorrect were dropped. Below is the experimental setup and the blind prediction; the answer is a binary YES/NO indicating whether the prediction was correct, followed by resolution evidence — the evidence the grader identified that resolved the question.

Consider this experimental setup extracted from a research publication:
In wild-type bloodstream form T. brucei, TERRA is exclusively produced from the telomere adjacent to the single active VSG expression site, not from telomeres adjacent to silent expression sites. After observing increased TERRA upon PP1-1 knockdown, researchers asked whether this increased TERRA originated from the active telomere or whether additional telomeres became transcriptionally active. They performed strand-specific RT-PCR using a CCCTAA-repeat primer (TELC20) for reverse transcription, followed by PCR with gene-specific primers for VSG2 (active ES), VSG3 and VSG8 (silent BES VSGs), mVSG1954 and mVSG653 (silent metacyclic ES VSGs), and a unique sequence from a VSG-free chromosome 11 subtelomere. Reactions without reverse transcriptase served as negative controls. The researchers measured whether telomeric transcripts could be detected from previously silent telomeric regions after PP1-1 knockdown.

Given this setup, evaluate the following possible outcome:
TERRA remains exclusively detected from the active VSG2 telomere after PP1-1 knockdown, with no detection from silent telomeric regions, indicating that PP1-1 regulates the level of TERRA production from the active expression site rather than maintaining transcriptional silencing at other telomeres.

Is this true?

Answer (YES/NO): NO